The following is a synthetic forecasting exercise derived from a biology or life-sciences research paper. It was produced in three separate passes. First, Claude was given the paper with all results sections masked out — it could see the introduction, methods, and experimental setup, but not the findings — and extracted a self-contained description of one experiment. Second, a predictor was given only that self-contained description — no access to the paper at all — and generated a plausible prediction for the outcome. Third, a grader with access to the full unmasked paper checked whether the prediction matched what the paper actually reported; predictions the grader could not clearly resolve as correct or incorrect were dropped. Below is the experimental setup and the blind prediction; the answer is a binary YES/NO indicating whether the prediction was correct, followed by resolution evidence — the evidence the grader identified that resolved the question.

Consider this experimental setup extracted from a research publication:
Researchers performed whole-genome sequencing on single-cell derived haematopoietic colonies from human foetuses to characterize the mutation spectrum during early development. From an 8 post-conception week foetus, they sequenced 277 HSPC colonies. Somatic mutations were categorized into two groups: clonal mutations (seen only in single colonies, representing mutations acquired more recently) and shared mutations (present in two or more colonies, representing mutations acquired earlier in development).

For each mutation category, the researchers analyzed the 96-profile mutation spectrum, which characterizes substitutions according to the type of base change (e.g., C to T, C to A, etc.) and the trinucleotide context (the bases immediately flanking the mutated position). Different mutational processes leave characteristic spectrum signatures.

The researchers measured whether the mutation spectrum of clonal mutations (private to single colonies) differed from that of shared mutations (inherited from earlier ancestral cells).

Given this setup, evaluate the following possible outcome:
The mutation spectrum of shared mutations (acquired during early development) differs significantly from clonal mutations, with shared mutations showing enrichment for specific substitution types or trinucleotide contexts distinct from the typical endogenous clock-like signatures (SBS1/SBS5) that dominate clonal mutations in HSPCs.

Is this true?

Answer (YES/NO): NO